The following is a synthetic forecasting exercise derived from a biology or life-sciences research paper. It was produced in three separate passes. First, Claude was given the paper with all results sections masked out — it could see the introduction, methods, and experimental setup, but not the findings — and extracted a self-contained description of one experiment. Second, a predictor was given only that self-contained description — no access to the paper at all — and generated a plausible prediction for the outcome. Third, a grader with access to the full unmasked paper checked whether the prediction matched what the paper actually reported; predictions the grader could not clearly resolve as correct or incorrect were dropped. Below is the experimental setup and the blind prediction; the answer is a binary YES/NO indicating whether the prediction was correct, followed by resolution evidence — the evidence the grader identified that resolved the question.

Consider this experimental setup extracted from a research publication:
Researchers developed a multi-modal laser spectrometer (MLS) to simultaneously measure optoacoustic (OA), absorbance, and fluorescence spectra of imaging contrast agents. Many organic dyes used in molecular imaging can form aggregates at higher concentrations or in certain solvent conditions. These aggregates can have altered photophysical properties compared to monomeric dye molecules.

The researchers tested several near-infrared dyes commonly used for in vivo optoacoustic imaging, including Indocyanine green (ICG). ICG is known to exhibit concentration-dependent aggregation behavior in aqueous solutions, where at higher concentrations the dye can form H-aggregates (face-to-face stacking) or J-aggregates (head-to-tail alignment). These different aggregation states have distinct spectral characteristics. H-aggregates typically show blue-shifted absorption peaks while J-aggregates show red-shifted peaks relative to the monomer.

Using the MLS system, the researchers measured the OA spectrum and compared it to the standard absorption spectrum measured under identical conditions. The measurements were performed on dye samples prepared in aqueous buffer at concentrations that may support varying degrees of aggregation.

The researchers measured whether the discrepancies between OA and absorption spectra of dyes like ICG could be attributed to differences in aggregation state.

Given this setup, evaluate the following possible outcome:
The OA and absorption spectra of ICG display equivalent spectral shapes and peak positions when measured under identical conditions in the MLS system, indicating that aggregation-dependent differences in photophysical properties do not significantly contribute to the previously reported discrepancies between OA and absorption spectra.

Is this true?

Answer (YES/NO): NO